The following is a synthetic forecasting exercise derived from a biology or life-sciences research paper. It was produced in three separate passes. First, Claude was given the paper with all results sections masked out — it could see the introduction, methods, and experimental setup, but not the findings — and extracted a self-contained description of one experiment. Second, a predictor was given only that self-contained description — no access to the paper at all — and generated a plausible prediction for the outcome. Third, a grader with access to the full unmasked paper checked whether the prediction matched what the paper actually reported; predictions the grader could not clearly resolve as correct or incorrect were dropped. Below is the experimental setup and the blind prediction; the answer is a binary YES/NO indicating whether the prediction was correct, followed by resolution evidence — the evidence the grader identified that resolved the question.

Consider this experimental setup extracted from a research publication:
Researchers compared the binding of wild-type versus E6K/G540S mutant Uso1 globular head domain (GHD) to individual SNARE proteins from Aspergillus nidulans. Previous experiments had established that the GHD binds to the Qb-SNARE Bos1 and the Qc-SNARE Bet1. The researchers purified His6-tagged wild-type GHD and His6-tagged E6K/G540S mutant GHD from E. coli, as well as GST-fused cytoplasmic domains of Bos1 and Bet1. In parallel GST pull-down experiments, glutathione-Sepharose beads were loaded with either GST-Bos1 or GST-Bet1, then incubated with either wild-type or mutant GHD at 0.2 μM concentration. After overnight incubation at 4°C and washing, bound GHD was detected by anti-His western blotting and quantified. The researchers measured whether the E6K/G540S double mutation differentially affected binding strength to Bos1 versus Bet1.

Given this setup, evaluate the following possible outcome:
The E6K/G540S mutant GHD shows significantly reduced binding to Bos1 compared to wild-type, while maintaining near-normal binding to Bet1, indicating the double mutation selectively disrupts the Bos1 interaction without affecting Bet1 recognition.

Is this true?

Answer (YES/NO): NO